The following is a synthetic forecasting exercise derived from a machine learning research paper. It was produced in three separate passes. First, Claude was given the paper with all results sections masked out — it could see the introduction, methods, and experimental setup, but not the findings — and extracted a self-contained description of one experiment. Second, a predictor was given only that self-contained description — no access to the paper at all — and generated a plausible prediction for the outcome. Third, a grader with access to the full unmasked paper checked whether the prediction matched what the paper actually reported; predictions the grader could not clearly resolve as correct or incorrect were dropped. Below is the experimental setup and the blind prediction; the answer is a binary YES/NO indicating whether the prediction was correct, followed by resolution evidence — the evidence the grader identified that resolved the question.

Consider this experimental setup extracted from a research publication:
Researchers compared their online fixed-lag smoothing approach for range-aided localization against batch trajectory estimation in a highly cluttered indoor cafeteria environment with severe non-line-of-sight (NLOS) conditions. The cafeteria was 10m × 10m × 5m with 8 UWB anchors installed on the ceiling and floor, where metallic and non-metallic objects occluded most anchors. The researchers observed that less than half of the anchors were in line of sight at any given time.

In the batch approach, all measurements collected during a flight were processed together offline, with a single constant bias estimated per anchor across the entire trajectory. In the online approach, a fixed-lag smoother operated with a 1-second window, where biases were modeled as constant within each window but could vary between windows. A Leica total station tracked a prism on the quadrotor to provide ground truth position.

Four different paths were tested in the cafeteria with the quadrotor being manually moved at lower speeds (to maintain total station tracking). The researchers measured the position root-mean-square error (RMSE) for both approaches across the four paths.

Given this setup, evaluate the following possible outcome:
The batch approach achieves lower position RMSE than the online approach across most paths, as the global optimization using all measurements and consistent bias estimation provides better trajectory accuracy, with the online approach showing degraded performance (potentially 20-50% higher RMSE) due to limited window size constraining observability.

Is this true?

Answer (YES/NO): NO